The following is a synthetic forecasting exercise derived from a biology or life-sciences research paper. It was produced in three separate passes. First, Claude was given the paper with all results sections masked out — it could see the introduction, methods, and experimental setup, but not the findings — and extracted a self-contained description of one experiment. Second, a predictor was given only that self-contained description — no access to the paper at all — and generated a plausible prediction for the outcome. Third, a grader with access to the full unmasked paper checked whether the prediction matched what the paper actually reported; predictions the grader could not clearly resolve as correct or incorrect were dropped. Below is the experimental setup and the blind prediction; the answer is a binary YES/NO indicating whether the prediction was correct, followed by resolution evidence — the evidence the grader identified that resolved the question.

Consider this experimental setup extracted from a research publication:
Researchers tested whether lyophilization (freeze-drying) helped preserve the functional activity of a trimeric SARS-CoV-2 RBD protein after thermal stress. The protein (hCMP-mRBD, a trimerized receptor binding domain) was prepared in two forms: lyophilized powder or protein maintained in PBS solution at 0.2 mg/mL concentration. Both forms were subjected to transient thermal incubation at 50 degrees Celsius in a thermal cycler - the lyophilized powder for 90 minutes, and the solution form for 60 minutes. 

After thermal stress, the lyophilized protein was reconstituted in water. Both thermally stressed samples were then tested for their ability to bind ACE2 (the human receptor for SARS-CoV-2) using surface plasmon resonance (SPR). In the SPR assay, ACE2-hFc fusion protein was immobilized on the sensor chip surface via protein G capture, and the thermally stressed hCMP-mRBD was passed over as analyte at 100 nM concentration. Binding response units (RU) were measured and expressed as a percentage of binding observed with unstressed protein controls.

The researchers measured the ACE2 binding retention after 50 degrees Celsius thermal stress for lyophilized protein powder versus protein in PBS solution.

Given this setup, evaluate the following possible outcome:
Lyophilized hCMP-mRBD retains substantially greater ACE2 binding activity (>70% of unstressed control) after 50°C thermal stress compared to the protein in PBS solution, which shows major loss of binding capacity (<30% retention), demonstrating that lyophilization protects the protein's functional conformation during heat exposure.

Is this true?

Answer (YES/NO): NO